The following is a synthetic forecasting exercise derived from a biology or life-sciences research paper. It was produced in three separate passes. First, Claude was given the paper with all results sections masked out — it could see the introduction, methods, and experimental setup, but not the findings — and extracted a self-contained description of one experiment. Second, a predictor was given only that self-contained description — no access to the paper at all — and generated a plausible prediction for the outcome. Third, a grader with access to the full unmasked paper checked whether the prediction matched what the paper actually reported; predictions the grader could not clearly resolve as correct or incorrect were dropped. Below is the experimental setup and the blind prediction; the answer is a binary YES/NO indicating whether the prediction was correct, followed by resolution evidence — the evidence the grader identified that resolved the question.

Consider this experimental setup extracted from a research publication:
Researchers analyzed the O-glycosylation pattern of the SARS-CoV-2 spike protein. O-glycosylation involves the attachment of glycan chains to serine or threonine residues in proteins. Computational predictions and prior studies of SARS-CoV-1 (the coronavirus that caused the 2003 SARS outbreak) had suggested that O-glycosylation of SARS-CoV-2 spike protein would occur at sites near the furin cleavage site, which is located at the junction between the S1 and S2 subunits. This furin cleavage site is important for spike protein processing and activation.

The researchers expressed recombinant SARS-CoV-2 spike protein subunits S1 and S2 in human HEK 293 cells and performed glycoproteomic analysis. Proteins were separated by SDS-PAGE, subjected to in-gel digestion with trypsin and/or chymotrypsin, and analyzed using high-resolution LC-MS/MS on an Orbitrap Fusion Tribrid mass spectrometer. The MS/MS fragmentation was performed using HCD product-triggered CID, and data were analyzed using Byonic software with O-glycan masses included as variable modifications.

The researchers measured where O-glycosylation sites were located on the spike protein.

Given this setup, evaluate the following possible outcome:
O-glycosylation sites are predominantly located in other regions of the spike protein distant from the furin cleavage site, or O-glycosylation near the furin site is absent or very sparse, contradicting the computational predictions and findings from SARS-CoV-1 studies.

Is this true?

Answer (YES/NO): YES